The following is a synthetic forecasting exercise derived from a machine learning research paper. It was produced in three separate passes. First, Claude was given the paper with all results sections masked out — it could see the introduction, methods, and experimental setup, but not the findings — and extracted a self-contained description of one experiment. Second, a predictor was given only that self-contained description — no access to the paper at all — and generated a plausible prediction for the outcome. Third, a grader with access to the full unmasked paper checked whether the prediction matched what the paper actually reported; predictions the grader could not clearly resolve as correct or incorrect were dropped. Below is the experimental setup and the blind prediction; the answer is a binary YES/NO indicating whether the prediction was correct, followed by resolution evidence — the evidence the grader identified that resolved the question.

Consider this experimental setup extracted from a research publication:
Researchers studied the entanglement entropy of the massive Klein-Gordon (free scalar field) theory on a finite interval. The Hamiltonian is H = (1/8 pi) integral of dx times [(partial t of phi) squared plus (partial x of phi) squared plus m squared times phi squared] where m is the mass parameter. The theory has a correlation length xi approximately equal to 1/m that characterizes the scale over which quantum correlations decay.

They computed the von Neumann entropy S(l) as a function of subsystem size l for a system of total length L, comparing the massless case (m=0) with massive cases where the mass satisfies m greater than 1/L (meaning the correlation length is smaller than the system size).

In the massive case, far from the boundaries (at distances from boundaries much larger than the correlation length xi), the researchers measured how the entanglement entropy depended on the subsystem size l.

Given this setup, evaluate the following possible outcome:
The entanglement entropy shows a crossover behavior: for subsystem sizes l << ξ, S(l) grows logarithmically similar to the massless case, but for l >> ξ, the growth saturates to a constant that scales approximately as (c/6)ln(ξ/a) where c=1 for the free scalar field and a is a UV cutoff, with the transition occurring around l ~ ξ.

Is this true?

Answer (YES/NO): NO